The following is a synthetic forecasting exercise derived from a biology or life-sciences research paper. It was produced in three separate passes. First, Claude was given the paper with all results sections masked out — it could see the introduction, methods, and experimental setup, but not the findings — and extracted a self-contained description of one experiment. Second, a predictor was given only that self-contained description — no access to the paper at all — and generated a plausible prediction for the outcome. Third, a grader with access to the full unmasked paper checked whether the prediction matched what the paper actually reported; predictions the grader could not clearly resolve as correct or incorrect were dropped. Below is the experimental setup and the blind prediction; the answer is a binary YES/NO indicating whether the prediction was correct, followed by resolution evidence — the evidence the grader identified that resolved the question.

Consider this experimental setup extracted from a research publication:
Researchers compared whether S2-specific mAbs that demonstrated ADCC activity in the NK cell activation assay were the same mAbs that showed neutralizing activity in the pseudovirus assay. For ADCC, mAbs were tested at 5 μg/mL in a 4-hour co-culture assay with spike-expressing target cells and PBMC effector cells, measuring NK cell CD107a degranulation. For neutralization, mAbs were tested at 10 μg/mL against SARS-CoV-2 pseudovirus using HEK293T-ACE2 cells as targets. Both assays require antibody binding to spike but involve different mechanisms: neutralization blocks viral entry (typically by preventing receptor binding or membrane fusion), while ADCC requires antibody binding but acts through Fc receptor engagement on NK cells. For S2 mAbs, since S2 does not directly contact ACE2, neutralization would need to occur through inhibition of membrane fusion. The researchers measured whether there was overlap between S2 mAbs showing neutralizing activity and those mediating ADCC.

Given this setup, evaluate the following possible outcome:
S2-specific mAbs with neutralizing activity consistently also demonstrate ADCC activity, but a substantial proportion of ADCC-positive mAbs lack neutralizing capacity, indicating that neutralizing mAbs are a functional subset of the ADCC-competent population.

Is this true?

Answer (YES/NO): NO